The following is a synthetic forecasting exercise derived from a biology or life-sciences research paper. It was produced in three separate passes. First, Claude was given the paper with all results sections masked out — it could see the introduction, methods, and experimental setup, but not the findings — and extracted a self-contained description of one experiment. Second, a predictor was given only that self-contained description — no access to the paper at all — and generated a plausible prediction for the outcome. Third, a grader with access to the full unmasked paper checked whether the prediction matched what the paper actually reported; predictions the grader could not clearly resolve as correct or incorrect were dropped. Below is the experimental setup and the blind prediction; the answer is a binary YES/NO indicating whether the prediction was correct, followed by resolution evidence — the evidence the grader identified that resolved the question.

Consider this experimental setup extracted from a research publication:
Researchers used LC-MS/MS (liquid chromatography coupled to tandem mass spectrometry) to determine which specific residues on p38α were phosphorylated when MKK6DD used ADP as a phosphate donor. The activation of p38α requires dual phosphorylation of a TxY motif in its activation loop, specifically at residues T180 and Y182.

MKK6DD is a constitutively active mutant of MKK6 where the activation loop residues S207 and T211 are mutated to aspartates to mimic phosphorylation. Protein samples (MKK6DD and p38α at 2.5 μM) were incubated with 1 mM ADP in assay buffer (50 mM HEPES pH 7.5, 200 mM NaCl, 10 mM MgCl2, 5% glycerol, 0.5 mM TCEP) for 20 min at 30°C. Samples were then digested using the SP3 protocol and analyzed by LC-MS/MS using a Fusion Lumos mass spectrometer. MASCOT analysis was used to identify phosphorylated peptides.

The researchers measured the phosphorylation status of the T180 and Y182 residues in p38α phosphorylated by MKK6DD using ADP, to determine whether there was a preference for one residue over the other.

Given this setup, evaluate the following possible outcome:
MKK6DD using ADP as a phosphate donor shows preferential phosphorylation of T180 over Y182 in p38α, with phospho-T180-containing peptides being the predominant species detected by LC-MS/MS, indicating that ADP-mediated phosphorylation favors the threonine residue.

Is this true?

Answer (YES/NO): NO